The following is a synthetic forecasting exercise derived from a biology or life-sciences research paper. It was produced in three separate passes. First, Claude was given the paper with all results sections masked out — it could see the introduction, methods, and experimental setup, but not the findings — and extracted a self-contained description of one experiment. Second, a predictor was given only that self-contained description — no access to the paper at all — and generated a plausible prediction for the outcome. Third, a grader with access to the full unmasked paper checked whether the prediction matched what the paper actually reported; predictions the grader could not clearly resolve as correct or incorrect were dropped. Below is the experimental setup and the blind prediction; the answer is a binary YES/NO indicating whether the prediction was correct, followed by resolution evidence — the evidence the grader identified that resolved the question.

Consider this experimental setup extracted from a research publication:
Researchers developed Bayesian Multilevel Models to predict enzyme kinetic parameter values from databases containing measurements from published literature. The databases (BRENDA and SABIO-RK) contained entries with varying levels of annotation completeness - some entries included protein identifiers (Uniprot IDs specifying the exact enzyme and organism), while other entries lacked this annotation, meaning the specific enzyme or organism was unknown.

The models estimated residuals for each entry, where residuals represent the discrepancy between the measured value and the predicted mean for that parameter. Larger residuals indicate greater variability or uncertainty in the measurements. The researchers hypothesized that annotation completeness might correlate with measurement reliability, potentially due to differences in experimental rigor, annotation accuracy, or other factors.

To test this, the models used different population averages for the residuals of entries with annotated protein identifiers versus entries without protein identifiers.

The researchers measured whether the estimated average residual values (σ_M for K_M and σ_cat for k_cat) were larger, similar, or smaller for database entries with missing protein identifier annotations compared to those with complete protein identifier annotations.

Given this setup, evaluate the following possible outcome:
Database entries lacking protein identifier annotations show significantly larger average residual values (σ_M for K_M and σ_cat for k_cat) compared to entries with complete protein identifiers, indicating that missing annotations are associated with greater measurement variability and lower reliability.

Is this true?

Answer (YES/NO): NO